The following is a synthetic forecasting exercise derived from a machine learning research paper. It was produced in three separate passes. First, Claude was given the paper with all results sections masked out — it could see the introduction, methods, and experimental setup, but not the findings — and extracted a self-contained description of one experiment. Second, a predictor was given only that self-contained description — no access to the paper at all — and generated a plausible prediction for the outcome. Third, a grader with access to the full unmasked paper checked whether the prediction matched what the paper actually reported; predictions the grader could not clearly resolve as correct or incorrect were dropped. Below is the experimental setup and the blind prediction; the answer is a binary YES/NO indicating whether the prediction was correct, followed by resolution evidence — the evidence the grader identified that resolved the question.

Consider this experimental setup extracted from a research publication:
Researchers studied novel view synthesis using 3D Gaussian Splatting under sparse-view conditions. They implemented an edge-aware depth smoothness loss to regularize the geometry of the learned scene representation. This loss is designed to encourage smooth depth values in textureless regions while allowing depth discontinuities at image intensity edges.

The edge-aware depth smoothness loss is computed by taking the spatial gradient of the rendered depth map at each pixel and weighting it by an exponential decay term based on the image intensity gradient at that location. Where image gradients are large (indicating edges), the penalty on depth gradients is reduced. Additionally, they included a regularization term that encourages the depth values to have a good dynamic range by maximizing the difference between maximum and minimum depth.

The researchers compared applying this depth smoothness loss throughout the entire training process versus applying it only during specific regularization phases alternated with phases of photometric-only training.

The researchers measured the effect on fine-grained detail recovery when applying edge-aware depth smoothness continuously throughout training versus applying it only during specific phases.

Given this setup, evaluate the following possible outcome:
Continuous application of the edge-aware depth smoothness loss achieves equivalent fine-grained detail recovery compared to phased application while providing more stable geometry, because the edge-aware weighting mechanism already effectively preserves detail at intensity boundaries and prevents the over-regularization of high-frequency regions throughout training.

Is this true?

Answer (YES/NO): NO